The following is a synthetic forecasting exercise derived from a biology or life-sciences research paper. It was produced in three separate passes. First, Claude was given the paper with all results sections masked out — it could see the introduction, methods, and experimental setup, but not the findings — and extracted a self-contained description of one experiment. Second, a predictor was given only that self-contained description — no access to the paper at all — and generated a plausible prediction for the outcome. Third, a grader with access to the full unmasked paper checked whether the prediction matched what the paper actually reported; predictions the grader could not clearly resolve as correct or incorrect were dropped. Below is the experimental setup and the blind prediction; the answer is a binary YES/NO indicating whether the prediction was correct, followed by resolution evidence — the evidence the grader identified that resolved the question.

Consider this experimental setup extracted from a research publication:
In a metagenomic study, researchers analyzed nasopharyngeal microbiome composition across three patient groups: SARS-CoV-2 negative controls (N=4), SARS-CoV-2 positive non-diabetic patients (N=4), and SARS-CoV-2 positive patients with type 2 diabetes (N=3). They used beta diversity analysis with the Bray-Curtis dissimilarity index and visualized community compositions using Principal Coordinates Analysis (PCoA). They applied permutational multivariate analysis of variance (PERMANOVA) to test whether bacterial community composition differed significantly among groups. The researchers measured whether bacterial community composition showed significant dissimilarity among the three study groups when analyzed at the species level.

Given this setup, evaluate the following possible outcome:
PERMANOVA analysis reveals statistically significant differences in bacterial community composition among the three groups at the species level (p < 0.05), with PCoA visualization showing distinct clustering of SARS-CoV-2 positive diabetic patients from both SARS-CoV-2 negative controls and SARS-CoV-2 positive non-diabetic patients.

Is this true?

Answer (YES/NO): YES